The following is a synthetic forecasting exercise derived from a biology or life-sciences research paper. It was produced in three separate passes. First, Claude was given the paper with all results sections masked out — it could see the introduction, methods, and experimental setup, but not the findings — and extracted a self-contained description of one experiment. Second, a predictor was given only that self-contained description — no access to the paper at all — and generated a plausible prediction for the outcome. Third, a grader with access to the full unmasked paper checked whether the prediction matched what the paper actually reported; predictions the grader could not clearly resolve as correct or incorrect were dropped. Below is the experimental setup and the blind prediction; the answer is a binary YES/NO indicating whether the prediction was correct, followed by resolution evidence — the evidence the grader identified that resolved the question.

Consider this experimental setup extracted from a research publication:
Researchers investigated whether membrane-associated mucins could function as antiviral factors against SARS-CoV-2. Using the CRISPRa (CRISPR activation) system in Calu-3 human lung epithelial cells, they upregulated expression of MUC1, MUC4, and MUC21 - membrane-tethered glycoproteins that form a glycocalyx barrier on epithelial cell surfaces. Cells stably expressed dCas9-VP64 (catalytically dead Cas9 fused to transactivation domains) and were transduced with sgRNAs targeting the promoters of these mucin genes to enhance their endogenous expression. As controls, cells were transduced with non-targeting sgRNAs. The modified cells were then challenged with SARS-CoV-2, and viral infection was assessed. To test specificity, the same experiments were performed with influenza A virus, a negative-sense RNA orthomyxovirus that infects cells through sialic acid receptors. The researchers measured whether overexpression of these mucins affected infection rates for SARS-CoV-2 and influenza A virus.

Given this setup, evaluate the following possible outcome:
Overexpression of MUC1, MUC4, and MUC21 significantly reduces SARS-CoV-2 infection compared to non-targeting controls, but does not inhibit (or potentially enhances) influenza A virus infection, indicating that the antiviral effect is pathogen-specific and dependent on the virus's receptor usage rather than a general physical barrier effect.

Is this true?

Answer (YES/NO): NO